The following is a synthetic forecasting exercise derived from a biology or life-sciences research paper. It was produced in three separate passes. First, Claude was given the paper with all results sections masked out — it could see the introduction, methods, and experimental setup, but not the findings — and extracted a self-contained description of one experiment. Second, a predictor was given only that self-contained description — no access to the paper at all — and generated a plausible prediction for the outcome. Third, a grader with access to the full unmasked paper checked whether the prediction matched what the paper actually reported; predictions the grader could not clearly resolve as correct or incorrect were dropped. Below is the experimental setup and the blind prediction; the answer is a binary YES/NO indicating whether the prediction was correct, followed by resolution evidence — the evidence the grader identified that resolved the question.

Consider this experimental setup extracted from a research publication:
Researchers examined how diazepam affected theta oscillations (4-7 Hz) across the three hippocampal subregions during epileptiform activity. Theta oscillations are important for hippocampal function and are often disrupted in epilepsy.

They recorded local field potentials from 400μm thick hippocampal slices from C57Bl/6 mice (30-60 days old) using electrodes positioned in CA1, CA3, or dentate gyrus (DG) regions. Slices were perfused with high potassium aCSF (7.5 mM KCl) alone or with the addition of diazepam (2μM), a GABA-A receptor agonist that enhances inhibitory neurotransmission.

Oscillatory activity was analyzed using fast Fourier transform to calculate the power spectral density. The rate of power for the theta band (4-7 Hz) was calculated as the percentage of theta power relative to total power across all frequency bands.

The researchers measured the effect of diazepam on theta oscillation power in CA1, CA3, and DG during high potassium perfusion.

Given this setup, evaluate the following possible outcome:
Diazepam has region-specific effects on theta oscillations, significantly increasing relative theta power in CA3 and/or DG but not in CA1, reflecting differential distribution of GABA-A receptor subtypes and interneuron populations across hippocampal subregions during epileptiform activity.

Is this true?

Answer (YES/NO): NO